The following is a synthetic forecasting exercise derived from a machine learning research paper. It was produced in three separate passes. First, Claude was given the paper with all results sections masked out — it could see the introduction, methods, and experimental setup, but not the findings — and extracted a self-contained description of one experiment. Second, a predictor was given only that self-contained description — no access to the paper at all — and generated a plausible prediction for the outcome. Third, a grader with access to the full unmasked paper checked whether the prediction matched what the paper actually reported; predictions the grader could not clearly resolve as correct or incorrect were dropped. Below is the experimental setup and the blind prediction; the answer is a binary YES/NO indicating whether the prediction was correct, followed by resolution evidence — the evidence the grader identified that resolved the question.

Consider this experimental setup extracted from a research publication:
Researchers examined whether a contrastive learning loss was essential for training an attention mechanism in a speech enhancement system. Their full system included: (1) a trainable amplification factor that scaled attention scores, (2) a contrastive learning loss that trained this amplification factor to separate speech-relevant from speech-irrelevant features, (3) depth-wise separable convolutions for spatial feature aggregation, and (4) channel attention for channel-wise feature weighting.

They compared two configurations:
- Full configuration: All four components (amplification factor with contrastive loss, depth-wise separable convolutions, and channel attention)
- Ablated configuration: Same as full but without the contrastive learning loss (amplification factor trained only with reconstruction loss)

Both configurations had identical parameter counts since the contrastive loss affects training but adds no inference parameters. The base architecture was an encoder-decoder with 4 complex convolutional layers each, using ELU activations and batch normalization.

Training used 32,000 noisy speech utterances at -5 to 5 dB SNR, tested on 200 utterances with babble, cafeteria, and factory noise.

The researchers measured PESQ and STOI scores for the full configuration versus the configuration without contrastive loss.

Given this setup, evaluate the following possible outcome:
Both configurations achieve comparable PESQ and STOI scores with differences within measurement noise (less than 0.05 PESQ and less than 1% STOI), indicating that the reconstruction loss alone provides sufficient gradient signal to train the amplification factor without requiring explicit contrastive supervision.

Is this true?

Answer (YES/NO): NO